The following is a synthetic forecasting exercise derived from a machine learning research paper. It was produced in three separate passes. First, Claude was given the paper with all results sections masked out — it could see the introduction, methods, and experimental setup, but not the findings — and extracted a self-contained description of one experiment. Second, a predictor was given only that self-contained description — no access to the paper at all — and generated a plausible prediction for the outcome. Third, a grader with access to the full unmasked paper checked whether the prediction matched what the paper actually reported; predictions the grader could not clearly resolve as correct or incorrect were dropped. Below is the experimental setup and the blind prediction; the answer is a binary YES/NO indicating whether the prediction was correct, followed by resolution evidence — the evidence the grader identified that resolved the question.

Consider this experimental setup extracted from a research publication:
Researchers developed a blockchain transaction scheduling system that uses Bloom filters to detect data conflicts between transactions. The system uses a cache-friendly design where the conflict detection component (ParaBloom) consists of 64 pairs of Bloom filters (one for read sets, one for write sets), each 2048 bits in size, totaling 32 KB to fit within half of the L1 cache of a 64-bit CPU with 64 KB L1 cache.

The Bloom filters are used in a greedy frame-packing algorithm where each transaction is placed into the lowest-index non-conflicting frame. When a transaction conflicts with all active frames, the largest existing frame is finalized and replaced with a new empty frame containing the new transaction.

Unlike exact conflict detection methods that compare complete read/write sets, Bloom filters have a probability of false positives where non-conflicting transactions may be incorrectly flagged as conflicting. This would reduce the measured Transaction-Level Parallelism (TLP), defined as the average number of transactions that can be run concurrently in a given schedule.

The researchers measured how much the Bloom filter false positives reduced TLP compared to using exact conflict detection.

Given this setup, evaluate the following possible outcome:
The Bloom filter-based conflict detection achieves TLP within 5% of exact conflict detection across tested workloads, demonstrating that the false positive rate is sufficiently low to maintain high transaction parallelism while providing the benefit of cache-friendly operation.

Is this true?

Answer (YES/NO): NO